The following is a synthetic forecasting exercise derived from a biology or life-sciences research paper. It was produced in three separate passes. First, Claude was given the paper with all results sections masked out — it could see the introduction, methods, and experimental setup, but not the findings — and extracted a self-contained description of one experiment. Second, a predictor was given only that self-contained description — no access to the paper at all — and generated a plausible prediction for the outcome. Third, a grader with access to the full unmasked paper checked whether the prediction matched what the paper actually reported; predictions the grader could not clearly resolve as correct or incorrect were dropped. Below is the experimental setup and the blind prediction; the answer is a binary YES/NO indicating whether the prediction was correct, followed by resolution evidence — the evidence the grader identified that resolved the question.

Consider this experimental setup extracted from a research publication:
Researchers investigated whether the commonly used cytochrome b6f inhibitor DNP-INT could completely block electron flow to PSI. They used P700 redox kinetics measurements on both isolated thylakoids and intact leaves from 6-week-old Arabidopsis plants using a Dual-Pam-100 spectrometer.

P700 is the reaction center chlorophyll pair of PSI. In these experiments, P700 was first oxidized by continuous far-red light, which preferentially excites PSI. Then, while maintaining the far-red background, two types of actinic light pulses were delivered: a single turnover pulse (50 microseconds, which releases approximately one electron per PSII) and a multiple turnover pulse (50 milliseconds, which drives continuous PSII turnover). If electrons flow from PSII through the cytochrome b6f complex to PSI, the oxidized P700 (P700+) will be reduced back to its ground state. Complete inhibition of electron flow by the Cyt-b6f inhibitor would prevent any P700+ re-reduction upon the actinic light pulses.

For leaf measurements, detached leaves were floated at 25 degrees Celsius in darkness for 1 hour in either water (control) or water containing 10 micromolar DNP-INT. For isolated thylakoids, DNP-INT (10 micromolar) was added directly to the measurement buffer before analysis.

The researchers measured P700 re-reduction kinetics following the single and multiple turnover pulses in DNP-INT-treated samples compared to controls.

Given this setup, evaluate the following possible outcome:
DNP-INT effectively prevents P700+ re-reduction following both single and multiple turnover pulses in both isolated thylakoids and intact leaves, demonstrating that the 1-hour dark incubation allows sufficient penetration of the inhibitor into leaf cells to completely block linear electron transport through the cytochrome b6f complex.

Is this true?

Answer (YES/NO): NO